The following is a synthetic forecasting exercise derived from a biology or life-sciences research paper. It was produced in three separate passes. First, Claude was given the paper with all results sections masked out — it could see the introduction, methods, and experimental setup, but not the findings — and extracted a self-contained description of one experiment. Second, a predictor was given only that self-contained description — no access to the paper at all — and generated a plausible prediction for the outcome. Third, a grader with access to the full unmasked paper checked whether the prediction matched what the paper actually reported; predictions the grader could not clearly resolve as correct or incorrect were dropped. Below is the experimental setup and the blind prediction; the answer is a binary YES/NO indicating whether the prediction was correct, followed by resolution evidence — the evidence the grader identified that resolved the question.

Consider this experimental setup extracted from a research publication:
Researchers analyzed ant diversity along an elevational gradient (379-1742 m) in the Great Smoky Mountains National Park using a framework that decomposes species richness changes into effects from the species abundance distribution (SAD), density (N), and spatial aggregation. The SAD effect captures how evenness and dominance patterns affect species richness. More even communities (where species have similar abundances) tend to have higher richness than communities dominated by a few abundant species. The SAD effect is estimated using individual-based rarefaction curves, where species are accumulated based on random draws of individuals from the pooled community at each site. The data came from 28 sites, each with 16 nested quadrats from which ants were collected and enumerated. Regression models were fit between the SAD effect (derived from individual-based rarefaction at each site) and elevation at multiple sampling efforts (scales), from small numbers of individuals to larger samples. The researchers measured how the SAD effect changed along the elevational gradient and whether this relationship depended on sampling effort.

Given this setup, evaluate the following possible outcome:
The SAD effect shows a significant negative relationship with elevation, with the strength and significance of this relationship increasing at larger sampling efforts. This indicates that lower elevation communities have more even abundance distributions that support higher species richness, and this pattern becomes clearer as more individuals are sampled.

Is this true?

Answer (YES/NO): YES